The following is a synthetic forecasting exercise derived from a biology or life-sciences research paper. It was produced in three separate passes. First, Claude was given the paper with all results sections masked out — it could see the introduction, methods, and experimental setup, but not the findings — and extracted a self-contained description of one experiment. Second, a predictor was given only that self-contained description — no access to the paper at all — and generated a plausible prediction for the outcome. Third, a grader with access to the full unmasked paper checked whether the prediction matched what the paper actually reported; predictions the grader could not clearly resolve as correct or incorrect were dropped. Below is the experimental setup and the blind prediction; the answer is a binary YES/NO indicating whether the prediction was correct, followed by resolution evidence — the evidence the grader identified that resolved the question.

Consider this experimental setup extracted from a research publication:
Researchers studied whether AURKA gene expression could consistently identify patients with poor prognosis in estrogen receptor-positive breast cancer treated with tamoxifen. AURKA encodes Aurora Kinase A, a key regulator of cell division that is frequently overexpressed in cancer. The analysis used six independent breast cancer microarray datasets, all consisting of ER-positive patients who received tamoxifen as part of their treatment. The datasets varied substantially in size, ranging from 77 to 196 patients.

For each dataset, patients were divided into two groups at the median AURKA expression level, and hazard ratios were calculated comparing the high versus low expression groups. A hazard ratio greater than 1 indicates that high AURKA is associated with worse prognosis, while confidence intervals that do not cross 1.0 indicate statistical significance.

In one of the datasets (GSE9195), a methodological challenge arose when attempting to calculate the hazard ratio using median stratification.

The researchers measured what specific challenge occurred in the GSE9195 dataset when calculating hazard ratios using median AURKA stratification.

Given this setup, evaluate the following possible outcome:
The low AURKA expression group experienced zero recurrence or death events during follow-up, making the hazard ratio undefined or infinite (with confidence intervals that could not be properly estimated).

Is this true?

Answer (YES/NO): YES